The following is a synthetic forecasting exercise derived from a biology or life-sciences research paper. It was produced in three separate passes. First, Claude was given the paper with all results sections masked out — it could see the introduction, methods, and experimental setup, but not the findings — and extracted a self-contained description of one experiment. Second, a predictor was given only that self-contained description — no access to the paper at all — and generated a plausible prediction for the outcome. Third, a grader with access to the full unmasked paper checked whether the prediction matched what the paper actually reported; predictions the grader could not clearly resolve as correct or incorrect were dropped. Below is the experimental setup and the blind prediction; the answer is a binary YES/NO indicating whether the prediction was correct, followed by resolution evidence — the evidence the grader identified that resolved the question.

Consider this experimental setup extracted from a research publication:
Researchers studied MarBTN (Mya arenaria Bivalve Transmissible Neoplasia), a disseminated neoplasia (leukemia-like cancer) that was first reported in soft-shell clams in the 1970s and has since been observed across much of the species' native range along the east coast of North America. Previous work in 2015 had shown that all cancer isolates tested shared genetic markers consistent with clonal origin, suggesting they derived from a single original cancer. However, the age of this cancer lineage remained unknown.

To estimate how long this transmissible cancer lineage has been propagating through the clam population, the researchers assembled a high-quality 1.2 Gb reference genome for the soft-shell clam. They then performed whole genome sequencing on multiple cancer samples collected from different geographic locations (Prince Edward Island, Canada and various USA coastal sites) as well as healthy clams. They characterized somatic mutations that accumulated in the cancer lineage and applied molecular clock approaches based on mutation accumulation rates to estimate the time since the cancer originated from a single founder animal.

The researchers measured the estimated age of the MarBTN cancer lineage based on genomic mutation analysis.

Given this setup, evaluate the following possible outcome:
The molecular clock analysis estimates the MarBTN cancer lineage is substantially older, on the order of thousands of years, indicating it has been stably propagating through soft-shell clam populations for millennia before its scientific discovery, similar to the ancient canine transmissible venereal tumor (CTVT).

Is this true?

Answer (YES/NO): NO